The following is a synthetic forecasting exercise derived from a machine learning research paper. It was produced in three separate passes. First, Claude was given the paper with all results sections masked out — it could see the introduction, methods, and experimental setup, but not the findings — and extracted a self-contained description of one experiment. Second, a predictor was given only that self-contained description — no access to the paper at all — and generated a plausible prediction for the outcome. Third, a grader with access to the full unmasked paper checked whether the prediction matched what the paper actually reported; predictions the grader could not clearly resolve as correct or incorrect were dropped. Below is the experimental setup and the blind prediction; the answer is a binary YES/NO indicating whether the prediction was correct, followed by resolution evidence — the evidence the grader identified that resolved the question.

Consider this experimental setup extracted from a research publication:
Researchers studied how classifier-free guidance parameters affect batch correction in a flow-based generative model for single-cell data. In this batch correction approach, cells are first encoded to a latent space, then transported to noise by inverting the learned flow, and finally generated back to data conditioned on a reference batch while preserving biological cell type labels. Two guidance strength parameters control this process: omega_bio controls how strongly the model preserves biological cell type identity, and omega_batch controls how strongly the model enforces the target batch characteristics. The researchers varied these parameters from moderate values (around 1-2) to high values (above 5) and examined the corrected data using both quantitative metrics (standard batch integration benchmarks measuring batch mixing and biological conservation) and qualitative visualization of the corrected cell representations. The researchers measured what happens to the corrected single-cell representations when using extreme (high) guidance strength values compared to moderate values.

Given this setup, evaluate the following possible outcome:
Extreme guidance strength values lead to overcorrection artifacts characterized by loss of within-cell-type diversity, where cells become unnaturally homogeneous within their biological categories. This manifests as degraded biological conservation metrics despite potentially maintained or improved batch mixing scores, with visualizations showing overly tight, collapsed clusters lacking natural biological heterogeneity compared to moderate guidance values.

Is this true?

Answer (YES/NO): NO